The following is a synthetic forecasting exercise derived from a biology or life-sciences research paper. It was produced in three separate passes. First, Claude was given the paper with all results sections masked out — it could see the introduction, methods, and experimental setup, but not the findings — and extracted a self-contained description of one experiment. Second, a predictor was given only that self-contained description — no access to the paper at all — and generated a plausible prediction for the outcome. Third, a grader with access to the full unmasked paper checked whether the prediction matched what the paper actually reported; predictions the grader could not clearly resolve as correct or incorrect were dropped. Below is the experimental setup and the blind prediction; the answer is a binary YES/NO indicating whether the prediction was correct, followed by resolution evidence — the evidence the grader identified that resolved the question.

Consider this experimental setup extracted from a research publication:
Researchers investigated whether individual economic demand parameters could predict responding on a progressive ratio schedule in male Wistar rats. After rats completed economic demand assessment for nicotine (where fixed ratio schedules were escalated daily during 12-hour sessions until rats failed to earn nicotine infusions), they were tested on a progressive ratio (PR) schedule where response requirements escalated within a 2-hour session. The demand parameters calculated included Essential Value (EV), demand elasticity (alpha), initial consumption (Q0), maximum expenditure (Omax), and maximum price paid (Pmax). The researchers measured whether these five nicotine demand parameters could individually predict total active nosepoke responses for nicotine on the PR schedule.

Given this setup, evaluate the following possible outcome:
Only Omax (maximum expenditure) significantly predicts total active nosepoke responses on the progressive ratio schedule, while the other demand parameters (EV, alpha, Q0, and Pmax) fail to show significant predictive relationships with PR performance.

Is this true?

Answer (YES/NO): NO